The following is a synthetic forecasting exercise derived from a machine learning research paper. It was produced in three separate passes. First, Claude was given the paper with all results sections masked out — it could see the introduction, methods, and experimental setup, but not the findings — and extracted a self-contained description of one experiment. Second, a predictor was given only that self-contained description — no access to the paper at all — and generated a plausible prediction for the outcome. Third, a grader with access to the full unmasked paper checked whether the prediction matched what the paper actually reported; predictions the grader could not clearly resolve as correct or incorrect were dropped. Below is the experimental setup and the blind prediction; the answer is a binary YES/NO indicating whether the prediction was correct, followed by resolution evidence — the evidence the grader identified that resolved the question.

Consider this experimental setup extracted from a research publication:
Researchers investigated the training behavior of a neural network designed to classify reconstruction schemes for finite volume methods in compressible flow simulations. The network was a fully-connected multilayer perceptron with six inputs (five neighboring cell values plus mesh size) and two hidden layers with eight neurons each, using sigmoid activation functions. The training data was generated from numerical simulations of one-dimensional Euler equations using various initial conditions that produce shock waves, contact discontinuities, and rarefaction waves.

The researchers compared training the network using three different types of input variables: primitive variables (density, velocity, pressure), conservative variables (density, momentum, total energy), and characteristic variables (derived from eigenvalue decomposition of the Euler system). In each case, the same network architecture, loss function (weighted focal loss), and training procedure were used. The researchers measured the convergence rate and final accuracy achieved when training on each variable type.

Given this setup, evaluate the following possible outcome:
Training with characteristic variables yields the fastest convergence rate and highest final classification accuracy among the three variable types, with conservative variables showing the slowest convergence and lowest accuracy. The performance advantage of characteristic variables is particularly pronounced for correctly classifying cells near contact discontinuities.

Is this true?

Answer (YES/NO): NO